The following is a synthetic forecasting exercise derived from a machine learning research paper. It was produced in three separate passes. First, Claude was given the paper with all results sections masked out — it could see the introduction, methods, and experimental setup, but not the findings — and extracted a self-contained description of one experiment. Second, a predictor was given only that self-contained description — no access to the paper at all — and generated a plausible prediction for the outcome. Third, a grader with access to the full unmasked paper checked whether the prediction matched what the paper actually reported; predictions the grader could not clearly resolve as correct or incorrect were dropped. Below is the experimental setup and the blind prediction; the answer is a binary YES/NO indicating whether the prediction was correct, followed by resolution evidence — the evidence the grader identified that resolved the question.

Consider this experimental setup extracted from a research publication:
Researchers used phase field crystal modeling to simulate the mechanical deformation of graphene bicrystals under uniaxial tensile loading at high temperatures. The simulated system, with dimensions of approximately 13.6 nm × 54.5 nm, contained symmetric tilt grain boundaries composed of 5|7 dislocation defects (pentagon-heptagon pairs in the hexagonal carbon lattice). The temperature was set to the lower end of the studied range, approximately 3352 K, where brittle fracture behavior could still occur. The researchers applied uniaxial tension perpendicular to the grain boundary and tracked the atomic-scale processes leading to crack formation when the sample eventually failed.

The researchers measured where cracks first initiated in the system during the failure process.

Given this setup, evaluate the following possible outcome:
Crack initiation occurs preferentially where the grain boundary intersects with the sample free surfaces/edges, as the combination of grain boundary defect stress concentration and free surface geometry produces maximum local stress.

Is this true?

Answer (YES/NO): NO